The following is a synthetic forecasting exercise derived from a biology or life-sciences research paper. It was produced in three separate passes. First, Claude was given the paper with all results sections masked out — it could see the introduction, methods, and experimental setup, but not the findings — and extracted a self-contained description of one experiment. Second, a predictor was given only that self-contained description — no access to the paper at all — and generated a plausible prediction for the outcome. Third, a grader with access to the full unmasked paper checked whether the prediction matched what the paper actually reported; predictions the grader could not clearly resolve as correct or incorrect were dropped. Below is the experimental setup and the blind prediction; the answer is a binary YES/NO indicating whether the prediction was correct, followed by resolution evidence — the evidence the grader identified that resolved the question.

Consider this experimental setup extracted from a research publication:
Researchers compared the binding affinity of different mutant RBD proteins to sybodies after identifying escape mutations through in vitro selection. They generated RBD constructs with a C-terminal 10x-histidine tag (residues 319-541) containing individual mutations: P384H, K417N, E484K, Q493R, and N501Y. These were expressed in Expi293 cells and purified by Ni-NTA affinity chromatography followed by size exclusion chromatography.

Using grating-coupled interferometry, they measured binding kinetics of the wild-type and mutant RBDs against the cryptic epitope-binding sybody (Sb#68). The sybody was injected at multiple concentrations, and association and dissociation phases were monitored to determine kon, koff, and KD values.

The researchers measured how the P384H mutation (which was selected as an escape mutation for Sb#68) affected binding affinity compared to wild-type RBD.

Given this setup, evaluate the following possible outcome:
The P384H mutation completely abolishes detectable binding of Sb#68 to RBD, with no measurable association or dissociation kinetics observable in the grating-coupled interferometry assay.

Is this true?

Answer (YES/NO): NO